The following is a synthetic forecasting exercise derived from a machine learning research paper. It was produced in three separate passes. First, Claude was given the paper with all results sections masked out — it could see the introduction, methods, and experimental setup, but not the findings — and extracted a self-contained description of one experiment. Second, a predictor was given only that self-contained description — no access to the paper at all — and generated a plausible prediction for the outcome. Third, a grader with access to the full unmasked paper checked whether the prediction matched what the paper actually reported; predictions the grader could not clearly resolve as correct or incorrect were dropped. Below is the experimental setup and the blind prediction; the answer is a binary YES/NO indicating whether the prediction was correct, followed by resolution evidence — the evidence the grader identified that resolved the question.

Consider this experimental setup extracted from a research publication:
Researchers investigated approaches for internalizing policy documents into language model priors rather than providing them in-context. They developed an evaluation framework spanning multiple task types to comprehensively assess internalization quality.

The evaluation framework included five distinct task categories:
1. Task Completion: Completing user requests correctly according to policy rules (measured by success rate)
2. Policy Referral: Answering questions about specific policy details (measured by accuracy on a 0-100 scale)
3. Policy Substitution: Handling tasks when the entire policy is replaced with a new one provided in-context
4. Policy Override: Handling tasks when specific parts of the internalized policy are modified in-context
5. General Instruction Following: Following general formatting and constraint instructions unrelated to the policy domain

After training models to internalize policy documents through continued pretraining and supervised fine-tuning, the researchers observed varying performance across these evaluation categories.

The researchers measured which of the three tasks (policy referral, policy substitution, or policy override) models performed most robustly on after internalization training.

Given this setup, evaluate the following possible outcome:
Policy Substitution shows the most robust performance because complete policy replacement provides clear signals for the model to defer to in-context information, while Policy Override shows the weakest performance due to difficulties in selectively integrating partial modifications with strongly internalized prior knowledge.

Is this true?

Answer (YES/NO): NO